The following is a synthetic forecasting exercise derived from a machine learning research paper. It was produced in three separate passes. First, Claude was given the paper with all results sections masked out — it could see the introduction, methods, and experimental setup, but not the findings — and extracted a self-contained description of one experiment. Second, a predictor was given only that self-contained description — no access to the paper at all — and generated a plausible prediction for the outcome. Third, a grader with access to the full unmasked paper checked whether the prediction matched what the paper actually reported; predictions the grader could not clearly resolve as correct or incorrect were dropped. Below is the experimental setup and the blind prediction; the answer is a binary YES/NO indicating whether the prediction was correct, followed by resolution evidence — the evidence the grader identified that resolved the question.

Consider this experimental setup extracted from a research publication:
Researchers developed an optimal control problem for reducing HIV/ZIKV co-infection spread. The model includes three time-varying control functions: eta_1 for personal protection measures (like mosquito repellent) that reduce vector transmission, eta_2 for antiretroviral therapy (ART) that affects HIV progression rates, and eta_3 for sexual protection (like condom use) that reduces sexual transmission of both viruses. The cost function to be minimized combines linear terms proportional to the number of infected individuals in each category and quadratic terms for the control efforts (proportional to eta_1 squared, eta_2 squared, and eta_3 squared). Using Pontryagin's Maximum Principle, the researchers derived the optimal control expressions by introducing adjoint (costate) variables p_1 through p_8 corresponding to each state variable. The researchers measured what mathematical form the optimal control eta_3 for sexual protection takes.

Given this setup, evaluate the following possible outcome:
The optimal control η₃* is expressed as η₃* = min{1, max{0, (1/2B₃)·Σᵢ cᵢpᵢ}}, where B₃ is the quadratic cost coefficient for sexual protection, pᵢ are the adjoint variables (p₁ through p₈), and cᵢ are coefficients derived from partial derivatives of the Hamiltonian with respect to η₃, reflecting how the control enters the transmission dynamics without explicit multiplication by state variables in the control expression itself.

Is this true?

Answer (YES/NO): NO